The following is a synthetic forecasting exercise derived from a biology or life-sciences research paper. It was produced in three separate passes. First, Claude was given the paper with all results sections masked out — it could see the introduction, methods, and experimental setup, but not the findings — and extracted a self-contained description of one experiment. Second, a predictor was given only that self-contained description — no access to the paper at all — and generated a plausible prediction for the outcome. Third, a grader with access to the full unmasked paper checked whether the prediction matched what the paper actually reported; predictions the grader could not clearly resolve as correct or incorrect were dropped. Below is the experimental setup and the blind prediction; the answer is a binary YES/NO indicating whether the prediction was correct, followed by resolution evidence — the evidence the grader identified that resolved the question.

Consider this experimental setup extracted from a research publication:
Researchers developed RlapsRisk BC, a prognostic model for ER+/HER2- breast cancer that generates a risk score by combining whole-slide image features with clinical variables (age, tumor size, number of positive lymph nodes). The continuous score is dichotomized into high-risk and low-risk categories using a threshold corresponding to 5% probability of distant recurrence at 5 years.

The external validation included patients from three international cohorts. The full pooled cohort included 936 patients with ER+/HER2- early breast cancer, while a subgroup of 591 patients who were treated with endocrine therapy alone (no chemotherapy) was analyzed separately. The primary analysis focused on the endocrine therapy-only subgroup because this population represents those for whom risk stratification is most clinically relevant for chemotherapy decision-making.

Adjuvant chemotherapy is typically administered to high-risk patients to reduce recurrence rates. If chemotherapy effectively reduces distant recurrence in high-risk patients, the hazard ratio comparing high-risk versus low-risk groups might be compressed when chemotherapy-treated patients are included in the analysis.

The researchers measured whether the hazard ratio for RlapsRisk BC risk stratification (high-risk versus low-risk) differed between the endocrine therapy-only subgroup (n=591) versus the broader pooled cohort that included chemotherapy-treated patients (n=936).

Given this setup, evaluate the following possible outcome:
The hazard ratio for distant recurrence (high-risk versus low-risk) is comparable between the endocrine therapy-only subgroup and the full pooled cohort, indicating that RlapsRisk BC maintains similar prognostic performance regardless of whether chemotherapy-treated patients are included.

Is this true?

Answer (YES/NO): NO